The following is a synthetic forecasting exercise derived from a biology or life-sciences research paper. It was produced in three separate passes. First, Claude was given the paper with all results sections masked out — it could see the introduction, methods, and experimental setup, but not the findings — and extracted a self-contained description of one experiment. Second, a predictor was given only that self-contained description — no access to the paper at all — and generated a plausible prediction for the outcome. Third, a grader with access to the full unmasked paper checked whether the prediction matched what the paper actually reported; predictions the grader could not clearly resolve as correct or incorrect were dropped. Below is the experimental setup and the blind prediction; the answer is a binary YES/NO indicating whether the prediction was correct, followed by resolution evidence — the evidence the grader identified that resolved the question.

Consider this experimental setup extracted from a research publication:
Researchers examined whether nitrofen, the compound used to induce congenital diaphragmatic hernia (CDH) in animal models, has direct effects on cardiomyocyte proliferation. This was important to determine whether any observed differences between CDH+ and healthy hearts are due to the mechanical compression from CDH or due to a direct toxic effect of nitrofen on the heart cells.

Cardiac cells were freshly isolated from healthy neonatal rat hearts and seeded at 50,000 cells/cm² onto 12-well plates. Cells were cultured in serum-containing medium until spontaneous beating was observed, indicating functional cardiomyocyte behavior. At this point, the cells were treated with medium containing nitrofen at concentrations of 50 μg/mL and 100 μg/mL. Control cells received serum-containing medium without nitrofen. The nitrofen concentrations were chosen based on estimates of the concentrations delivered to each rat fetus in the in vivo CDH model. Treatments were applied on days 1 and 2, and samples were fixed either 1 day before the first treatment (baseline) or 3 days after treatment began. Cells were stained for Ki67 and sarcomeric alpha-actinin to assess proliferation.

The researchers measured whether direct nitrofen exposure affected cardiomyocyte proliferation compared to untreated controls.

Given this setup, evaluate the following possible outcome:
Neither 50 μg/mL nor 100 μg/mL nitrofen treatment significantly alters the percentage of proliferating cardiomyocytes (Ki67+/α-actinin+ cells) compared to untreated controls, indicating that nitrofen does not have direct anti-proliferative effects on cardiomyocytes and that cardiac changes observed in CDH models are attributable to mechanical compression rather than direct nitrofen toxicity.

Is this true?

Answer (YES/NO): YES